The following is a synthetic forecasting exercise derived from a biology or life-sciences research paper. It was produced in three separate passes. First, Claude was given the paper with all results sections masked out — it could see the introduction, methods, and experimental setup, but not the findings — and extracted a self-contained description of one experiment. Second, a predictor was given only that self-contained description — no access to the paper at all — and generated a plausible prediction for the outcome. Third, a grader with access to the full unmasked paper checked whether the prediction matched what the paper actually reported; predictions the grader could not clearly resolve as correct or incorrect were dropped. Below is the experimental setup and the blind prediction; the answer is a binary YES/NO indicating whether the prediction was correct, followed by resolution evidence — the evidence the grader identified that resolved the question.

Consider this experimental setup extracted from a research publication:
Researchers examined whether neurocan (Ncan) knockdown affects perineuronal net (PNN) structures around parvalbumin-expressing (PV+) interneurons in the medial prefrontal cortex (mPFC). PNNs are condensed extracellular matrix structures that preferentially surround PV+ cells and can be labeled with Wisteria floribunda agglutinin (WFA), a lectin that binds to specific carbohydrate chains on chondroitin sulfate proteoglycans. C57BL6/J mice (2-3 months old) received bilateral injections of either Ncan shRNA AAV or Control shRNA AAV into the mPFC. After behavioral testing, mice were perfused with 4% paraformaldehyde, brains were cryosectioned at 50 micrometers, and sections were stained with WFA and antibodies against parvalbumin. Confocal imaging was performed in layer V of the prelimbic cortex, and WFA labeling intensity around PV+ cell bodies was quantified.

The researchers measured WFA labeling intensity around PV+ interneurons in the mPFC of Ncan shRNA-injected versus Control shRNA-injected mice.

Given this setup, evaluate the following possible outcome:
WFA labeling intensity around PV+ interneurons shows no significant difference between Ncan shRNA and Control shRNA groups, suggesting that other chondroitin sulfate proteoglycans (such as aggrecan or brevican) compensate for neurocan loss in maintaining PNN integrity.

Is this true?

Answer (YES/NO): NO